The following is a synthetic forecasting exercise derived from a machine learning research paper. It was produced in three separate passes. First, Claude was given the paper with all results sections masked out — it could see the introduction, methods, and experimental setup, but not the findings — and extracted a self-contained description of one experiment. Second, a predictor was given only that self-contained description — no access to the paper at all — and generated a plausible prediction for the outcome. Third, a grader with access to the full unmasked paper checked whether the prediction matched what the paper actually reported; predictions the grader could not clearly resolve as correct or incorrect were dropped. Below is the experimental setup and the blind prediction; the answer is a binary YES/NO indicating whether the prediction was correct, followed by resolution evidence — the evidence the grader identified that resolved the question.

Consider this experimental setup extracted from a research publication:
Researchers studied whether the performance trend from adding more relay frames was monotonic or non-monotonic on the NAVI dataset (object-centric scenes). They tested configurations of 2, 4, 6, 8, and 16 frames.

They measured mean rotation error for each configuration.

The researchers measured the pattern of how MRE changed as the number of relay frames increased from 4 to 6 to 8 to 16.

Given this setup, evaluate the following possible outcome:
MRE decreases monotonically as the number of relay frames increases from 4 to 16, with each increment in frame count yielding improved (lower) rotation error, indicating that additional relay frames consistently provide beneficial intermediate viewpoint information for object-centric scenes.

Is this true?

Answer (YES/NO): NO